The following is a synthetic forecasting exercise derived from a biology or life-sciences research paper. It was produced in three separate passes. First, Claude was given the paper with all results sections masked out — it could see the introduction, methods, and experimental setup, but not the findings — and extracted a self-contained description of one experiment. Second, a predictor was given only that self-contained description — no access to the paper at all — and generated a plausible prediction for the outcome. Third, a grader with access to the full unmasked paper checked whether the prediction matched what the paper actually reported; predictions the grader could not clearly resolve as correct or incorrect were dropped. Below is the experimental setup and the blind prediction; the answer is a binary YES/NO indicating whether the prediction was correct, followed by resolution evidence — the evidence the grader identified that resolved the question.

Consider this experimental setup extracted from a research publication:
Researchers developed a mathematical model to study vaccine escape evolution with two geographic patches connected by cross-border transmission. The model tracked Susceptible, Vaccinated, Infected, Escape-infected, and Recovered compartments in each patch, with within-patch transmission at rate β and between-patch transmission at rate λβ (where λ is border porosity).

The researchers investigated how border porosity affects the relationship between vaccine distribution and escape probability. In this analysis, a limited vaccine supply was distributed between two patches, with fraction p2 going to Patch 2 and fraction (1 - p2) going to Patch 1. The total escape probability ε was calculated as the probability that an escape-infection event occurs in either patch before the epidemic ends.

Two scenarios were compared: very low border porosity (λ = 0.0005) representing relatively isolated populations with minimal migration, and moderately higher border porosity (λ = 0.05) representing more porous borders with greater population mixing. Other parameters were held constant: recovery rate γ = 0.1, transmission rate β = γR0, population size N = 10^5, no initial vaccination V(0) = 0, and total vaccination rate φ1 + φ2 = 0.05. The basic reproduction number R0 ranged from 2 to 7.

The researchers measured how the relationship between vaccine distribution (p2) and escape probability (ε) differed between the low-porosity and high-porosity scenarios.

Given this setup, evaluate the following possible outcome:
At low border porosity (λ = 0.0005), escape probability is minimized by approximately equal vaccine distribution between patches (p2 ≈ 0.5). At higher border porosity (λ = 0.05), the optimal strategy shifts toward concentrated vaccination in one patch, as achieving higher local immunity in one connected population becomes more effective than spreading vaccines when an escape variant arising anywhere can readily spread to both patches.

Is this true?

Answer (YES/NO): NO